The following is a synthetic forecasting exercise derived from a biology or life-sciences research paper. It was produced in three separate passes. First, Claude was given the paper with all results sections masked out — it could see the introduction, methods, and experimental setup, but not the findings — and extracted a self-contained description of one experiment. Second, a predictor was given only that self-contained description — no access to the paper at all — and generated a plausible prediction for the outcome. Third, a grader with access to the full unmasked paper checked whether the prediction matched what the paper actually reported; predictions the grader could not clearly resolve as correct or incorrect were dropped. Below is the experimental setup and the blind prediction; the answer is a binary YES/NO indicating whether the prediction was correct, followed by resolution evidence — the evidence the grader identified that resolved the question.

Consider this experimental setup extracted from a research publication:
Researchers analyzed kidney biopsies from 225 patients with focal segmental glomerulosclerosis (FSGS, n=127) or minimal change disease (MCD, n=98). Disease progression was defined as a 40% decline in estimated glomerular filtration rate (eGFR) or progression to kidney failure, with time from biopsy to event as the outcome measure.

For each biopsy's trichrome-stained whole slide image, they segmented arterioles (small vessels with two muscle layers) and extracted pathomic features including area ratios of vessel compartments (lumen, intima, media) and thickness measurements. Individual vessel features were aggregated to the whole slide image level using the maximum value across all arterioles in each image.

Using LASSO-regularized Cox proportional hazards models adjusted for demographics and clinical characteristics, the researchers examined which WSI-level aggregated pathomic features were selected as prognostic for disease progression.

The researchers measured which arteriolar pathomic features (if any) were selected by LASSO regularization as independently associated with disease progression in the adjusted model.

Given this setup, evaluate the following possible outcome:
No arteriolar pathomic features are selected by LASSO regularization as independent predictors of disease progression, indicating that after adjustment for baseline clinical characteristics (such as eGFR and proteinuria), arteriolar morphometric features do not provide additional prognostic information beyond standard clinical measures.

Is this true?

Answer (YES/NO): NO